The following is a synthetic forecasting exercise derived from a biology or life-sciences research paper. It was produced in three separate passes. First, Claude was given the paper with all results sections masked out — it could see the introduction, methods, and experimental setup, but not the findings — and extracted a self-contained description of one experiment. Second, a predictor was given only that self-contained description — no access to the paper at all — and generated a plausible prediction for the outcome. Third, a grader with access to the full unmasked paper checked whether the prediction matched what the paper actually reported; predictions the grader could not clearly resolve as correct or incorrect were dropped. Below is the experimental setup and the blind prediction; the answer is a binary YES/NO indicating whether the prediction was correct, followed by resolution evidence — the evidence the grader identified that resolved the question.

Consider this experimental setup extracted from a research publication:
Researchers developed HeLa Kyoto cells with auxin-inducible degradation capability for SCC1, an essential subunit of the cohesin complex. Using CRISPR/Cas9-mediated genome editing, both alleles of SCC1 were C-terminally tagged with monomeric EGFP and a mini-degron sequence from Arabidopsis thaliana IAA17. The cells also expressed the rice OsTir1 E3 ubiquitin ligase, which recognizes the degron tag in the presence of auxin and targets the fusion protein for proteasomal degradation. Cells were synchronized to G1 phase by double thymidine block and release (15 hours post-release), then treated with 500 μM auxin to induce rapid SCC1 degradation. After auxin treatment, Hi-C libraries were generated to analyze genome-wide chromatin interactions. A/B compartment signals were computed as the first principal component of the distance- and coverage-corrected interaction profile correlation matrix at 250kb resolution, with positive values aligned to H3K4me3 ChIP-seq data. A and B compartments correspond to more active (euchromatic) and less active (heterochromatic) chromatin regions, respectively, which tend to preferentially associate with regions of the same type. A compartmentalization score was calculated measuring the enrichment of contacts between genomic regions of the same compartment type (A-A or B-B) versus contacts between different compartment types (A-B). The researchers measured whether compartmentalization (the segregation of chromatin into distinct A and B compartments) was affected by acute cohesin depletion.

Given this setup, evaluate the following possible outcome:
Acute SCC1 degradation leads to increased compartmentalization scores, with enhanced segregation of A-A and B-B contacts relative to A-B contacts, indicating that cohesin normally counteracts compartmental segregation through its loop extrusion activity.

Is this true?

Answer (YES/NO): YES